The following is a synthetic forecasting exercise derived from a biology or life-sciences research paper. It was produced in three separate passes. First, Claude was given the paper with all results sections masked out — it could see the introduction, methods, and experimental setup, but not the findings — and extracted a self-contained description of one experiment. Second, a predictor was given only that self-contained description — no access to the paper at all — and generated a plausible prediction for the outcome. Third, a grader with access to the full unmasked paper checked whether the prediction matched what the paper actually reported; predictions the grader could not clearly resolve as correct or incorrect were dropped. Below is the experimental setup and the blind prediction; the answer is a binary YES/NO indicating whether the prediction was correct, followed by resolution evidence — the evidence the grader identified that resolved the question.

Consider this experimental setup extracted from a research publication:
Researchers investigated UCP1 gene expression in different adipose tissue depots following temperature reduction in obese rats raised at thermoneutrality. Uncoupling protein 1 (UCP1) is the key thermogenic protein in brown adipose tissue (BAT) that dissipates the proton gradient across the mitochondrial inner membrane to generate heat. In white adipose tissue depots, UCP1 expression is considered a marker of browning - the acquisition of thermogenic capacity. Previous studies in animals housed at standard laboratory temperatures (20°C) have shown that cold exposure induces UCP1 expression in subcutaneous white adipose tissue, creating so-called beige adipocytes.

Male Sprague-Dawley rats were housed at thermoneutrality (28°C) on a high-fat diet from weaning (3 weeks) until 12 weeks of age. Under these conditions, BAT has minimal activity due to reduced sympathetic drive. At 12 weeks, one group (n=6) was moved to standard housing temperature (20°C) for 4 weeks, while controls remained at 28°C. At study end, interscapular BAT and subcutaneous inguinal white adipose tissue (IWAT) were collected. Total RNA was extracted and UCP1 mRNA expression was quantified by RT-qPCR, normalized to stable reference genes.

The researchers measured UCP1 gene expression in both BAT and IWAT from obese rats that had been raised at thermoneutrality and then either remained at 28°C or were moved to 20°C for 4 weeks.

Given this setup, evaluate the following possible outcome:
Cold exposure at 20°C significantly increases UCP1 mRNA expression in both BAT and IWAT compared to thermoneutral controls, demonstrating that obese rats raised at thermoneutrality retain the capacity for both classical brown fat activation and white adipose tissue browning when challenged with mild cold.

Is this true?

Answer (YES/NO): NO